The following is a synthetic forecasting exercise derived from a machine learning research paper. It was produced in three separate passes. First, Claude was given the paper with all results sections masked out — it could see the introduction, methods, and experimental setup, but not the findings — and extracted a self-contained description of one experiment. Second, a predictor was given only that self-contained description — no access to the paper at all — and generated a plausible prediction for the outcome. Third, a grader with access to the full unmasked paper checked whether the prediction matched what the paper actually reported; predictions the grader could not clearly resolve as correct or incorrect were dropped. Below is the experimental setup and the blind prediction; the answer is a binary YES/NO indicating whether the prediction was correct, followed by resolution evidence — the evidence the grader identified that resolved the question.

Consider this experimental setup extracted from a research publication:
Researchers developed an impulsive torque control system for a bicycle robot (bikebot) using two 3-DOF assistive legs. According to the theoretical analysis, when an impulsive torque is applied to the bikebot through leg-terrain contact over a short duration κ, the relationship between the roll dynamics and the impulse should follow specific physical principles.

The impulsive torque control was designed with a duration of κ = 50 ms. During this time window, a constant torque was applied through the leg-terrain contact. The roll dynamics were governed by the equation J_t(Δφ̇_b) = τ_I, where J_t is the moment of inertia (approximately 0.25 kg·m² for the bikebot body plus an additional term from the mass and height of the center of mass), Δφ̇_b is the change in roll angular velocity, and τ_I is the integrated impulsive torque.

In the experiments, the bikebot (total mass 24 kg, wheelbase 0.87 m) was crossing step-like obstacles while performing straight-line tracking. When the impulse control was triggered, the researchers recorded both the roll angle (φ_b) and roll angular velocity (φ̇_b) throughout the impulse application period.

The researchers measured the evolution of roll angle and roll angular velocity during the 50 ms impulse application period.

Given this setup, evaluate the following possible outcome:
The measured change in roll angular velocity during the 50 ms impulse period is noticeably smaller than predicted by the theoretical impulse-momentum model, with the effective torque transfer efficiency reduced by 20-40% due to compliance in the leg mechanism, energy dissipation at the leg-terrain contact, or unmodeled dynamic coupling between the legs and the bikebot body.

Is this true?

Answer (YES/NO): NO